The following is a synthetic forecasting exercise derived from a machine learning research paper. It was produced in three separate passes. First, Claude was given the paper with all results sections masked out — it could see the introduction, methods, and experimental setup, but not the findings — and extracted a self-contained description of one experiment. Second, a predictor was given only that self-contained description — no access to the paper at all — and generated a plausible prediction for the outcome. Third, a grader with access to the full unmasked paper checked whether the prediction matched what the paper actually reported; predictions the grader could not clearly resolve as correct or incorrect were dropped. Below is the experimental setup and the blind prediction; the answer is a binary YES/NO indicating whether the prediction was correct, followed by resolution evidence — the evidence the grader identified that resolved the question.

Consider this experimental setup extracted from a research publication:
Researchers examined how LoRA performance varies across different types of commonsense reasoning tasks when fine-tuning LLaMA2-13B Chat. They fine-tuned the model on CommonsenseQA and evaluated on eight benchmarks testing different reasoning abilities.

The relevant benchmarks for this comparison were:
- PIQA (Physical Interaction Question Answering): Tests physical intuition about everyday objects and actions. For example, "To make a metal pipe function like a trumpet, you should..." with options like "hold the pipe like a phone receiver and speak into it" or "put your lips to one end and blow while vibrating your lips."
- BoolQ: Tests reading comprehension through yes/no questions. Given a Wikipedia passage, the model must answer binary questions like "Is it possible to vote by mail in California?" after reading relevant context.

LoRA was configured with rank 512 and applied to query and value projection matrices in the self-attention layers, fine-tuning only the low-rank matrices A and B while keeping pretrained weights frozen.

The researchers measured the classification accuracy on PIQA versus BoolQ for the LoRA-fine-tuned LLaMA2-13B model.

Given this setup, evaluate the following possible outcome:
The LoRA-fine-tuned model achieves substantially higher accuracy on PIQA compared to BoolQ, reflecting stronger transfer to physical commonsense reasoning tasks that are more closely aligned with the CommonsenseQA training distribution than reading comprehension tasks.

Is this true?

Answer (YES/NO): YES